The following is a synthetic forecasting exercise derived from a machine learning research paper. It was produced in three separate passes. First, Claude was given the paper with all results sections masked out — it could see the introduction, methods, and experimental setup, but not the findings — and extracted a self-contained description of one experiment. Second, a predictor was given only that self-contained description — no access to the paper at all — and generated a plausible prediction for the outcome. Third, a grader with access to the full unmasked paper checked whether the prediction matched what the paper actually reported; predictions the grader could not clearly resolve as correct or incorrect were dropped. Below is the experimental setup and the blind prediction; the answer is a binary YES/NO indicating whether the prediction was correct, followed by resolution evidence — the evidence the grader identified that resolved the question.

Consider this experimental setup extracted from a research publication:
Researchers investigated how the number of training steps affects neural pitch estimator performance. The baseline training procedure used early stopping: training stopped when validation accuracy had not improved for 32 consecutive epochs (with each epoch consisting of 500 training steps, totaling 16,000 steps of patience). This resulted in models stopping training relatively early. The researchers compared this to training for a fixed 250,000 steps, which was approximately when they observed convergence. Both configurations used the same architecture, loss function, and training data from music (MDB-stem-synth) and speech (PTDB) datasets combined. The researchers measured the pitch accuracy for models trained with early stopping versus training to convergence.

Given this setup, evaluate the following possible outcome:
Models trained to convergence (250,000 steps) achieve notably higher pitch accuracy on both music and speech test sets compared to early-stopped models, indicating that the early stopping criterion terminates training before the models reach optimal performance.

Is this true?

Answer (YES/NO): YES